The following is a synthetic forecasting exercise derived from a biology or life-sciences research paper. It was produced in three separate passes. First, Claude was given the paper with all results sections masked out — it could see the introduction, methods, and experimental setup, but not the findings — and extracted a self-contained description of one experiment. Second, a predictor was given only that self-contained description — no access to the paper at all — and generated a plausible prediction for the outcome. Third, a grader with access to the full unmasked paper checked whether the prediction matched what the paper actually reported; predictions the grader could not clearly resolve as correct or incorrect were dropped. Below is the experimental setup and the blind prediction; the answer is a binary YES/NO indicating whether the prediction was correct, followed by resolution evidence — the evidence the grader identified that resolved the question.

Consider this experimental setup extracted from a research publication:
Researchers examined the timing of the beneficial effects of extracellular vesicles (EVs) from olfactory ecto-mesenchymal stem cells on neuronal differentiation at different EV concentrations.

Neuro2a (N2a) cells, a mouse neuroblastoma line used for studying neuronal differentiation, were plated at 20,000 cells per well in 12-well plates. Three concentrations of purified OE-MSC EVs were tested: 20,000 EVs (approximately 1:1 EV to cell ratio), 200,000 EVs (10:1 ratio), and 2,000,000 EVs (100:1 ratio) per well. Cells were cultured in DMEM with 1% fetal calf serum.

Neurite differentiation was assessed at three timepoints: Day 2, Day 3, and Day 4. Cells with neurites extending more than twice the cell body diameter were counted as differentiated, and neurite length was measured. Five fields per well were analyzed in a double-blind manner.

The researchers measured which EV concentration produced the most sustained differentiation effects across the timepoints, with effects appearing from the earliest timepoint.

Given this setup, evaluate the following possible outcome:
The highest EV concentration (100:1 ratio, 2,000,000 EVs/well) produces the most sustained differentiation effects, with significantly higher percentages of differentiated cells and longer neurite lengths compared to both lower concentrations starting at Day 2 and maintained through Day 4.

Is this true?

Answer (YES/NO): NO